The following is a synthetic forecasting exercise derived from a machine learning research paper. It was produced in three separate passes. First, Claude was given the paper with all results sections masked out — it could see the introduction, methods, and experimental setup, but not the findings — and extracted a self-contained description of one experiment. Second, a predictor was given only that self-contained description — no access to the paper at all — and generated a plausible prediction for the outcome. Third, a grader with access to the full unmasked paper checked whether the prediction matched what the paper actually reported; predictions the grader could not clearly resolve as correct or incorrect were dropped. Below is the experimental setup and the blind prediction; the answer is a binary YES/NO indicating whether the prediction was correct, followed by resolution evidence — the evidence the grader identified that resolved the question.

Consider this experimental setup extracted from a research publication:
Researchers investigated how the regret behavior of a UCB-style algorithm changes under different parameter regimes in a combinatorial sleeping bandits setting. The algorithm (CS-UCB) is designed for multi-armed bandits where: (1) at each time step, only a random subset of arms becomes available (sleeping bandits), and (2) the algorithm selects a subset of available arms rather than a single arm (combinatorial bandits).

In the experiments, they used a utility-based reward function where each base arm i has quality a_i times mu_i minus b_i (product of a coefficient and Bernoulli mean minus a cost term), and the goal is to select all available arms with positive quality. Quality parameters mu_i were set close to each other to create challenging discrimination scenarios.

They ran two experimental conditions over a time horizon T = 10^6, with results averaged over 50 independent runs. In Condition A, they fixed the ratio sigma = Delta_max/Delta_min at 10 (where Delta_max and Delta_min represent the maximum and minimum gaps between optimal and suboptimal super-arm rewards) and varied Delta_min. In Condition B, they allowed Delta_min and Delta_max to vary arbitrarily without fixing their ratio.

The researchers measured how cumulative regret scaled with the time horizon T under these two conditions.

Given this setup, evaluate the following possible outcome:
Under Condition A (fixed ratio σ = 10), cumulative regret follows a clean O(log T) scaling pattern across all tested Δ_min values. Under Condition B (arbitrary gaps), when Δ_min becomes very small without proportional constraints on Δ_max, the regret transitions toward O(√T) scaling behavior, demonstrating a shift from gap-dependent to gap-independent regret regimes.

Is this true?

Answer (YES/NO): NO